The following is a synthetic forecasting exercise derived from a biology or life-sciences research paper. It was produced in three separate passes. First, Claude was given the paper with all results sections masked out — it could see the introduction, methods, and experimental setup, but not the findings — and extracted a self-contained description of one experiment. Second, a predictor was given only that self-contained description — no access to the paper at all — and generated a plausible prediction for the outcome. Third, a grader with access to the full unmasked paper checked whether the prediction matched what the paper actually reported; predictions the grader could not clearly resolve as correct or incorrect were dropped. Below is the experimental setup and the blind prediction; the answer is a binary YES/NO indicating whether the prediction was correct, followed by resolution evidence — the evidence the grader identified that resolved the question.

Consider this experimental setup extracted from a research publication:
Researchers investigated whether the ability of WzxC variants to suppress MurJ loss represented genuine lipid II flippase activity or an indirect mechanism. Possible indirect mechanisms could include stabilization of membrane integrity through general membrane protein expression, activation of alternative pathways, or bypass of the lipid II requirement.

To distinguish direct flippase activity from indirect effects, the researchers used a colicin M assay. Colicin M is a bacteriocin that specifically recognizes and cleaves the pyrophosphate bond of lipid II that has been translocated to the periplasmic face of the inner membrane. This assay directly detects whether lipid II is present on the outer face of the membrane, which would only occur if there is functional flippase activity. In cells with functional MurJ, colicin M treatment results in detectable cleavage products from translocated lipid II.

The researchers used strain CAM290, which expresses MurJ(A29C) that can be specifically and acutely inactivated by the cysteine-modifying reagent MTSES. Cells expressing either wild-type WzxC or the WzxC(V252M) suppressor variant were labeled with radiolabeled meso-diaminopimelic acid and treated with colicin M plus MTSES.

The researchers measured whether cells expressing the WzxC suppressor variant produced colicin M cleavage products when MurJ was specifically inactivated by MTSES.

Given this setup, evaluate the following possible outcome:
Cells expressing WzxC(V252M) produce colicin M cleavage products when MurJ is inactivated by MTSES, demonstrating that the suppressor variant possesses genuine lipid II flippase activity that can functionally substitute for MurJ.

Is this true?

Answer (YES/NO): YES